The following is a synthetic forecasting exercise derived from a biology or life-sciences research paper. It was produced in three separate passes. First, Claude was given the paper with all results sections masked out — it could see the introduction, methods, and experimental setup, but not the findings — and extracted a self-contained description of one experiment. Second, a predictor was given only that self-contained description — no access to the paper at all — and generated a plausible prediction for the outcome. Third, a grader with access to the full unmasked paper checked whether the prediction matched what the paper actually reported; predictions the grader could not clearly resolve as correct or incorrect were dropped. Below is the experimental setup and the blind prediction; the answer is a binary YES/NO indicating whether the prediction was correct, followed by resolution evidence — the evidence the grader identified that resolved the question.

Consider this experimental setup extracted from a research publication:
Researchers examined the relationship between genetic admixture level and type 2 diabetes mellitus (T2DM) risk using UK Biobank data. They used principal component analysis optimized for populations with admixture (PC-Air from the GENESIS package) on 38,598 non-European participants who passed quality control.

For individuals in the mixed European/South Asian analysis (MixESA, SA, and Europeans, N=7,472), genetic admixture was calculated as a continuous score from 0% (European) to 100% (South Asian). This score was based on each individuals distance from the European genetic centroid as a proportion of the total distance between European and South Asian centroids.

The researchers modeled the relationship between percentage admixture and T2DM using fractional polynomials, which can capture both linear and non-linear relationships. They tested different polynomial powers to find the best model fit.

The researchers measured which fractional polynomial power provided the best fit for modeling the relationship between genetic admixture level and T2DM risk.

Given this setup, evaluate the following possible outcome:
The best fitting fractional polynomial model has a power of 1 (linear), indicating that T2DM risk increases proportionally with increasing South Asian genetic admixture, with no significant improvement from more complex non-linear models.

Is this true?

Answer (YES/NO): YES